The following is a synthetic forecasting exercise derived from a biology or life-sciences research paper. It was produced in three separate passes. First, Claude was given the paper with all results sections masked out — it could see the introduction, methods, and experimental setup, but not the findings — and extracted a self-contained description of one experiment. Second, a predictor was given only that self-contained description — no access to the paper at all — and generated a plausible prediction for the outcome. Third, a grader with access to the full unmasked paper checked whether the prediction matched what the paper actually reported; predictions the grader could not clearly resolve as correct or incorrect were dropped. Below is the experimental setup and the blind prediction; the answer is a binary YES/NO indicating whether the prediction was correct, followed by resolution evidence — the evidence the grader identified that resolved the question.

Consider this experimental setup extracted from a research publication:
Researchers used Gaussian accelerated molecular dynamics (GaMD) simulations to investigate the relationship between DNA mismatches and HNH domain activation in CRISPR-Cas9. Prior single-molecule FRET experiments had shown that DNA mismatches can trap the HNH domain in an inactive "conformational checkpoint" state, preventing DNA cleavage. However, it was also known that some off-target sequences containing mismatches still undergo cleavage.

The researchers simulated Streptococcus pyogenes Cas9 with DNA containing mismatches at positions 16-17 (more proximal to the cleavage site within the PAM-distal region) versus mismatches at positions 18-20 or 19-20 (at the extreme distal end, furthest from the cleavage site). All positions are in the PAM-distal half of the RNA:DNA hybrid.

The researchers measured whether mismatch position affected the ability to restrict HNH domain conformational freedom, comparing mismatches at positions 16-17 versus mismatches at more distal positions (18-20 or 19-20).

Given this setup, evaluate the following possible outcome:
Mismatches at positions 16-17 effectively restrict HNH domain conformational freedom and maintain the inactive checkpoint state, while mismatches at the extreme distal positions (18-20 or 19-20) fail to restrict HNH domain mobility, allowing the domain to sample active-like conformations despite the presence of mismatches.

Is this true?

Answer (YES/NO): YES